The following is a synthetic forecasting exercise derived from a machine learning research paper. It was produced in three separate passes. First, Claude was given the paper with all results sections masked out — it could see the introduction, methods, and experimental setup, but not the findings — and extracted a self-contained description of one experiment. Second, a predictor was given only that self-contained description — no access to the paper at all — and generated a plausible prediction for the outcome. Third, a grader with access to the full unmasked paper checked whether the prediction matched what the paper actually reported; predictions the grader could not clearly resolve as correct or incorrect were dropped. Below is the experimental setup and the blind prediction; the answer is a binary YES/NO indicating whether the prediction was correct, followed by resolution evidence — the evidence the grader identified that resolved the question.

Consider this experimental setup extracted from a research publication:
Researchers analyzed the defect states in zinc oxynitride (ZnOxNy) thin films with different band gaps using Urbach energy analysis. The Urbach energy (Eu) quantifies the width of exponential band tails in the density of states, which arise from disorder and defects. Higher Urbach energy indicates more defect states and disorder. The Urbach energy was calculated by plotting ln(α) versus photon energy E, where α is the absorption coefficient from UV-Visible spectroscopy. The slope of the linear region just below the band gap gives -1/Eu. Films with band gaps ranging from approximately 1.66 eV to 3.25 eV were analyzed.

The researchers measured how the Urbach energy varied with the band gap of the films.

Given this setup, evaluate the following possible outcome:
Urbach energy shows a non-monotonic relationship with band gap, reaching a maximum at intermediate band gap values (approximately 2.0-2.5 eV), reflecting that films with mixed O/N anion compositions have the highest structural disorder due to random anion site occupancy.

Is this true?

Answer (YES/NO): NO